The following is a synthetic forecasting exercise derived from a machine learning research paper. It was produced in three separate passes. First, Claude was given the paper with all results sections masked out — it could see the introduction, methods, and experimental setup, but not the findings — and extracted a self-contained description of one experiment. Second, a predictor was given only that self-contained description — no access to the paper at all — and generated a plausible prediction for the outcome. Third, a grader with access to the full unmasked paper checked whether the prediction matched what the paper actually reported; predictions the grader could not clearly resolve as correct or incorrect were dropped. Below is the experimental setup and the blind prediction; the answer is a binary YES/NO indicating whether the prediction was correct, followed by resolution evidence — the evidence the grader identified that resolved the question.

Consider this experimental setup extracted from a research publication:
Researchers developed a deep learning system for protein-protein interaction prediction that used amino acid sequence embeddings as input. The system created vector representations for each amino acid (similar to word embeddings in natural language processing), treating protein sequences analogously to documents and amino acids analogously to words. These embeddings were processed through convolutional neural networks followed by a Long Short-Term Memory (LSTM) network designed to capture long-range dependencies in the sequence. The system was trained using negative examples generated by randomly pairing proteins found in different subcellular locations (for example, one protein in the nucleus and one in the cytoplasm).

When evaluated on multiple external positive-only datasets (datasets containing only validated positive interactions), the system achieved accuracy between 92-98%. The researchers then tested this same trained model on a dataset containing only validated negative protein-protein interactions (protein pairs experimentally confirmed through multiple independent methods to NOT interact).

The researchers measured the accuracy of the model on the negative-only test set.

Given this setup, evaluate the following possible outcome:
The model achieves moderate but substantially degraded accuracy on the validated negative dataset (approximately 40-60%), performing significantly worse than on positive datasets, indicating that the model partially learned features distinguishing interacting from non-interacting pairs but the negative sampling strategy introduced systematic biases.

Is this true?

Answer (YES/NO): NO